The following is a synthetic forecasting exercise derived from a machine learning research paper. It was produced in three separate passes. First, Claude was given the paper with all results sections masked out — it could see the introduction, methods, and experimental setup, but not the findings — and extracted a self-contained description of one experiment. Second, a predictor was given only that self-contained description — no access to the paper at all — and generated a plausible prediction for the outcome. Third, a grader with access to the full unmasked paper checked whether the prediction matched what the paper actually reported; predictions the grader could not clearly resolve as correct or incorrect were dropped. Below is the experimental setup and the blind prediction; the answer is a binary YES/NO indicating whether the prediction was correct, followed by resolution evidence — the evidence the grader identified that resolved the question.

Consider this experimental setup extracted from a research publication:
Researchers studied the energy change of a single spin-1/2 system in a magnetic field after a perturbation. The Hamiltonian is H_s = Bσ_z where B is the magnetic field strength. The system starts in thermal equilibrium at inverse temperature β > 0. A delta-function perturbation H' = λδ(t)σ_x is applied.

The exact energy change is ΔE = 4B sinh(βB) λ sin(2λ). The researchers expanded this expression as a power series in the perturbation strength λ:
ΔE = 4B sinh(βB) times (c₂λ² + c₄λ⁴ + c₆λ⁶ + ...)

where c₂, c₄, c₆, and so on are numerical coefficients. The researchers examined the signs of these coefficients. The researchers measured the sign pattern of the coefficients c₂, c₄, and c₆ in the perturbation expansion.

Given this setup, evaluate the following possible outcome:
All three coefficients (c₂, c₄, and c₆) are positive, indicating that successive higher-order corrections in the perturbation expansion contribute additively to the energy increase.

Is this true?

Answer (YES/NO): NO